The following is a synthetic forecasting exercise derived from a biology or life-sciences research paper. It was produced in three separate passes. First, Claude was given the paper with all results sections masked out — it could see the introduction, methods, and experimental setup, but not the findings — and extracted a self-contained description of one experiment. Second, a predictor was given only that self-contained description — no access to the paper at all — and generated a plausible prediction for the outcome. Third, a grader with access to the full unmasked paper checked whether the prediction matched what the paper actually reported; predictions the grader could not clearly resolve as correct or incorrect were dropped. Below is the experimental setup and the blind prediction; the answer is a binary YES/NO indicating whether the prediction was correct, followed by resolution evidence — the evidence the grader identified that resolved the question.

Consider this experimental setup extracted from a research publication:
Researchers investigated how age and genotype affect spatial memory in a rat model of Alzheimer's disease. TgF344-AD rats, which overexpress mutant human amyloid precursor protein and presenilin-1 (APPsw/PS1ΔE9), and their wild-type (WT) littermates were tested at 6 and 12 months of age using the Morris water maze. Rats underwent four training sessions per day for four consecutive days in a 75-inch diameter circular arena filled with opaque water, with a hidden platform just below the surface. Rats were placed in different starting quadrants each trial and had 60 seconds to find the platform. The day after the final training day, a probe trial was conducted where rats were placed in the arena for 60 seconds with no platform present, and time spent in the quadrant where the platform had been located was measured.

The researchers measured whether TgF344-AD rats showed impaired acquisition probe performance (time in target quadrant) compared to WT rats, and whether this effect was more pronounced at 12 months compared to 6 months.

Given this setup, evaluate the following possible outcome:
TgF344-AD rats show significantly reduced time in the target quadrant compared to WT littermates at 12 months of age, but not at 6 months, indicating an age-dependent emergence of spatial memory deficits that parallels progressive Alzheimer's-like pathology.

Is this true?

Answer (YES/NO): NO